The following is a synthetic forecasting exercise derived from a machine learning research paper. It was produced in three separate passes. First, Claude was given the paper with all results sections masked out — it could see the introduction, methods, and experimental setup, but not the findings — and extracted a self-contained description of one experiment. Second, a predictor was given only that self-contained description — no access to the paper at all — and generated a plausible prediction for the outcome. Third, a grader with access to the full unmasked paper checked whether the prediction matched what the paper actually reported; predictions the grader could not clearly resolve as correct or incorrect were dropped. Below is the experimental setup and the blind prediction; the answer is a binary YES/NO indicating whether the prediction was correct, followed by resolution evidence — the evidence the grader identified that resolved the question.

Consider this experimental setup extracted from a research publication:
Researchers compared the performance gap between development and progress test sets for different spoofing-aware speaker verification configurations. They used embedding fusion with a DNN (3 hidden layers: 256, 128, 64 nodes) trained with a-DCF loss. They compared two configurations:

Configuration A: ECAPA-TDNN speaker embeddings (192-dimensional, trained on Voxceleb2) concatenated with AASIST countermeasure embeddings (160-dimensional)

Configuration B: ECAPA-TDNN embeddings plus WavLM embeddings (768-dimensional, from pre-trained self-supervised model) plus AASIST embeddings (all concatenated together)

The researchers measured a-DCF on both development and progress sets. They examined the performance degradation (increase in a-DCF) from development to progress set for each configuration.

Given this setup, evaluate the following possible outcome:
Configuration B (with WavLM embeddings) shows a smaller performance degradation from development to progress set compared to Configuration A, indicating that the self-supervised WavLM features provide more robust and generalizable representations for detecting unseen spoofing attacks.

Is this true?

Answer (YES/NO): NO